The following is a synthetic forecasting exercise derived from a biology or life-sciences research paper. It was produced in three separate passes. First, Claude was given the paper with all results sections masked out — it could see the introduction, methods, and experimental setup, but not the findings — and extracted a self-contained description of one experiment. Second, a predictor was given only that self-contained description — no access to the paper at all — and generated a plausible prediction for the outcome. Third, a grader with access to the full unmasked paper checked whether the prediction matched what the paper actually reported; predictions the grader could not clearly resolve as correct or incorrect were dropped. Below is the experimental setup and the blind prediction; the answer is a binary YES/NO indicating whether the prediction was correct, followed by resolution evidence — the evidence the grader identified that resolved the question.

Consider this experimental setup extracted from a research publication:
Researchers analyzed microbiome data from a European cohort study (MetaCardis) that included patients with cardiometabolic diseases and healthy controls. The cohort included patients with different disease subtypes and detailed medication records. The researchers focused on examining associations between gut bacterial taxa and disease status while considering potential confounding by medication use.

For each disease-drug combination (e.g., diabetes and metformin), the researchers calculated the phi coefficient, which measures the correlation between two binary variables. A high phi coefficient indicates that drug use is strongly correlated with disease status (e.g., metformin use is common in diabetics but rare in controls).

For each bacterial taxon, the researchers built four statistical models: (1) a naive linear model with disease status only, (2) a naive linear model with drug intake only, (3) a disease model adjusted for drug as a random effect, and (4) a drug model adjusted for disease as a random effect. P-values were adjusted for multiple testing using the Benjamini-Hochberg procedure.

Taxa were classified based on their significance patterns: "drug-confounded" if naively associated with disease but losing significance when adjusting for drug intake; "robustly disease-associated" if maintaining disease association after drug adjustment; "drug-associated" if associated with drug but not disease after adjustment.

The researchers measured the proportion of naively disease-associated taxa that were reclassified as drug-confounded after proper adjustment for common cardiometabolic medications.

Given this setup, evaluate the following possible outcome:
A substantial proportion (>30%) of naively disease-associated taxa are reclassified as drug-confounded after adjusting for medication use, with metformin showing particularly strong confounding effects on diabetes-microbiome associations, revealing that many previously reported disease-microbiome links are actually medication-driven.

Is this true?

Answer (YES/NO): YES